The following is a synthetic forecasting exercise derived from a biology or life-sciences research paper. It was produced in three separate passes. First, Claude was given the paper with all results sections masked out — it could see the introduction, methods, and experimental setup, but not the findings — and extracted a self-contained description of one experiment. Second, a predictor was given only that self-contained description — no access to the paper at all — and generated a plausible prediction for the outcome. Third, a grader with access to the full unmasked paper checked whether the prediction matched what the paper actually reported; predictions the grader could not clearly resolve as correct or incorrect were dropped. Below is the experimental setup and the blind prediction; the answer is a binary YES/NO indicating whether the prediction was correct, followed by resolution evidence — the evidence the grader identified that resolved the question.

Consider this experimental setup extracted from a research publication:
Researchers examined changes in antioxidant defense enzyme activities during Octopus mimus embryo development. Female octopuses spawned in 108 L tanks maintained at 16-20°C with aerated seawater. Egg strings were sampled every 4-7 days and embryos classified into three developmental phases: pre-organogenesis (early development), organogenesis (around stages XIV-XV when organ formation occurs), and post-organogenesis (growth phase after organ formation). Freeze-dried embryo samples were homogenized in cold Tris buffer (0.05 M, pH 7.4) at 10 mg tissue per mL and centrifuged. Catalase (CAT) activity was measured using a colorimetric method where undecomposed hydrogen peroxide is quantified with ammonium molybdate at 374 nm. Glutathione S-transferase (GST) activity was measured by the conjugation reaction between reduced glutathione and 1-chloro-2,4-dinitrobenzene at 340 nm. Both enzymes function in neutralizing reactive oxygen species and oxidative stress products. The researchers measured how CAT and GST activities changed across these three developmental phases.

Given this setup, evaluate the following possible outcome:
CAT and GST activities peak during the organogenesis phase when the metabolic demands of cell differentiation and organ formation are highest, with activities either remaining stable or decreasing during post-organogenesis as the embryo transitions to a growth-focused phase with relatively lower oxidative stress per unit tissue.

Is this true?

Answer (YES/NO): NO